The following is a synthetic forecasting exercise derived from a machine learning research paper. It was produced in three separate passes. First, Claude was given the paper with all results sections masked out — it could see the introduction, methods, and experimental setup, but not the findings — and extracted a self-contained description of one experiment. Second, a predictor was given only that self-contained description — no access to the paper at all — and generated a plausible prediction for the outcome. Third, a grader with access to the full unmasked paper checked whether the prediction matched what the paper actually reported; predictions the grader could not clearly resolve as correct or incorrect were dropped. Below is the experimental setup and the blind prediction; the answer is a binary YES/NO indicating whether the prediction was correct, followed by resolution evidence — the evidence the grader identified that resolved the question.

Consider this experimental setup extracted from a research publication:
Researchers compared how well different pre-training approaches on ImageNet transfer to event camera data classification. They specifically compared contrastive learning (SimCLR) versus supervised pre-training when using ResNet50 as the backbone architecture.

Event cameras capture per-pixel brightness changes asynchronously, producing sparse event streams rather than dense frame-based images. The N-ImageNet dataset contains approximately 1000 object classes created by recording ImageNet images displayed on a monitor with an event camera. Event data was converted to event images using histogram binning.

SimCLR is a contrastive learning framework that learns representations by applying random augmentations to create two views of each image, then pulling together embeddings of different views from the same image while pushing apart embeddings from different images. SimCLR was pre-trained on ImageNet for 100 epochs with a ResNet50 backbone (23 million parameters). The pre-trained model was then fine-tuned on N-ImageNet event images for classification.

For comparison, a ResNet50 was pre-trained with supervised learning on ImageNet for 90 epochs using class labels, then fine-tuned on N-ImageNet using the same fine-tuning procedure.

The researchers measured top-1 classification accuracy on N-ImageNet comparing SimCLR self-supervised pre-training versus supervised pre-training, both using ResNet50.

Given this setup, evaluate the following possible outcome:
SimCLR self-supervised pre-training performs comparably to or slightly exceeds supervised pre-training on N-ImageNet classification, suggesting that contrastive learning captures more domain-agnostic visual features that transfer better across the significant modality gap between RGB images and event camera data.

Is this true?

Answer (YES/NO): NO